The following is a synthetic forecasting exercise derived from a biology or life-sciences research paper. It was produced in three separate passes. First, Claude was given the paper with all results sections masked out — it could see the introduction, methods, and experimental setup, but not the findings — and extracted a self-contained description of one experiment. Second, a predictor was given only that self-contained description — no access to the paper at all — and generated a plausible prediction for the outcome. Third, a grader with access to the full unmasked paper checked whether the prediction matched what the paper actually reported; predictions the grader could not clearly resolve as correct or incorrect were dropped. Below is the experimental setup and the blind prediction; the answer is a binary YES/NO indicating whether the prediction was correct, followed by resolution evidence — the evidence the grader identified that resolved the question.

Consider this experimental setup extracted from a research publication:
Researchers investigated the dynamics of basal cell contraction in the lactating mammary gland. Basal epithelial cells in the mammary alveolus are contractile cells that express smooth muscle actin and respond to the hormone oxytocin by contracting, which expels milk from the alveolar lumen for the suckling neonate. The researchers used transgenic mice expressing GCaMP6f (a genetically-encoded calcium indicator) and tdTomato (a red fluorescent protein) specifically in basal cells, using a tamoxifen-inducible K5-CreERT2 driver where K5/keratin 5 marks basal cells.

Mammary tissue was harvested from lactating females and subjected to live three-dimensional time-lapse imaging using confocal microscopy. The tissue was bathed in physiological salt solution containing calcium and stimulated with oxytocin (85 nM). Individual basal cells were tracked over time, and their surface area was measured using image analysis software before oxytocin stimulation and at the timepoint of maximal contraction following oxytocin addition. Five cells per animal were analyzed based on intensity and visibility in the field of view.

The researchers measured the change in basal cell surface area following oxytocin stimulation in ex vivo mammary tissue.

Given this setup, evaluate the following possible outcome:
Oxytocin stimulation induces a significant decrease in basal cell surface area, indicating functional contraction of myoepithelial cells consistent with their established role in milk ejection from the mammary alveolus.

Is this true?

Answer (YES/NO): YES